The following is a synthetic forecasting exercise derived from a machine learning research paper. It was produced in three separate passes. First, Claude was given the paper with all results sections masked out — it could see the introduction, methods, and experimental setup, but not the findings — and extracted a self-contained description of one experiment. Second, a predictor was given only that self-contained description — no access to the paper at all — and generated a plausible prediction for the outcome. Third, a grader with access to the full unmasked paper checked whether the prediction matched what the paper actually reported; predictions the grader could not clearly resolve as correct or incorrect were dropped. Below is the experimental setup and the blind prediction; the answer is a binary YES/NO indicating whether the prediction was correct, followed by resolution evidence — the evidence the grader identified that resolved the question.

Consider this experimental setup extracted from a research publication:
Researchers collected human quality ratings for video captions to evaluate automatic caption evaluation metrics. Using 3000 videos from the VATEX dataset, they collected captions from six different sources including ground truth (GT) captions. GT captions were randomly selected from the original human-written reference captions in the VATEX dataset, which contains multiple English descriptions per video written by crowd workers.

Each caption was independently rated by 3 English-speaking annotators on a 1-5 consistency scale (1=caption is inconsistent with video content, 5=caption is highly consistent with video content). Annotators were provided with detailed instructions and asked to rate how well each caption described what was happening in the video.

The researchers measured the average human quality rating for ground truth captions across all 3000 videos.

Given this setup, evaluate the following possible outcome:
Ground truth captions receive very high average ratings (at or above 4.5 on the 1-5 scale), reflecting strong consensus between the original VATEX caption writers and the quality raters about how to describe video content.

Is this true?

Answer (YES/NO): YES